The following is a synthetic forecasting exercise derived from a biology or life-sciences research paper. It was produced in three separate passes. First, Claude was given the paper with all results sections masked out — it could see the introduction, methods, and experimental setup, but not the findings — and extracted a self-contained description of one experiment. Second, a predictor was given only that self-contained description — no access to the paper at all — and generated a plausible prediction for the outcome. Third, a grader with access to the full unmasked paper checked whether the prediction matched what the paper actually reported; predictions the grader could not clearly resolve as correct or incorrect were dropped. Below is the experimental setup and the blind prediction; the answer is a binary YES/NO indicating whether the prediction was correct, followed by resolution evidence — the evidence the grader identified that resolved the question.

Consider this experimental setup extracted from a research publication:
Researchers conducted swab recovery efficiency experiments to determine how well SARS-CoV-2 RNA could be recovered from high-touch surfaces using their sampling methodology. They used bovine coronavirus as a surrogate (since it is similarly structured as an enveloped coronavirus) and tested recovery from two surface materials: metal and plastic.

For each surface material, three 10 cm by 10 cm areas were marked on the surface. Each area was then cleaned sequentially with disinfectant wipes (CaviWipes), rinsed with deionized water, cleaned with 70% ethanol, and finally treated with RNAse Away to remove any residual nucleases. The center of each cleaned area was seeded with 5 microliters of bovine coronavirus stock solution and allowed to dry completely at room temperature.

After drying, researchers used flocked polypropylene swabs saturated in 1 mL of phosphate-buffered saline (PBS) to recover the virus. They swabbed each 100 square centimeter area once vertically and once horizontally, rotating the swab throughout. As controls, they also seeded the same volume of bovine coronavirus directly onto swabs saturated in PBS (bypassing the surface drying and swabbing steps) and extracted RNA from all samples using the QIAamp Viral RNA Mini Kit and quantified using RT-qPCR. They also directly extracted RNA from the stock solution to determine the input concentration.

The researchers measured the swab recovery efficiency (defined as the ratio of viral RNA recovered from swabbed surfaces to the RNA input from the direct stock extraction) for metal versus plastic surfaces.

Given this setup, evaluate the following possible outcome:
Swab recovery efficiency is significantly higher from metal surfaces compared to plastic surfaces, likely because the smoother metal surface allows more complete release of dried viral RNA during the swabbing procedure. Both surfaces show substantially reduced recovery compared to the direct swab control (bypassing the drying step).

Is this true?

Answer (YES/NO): NO